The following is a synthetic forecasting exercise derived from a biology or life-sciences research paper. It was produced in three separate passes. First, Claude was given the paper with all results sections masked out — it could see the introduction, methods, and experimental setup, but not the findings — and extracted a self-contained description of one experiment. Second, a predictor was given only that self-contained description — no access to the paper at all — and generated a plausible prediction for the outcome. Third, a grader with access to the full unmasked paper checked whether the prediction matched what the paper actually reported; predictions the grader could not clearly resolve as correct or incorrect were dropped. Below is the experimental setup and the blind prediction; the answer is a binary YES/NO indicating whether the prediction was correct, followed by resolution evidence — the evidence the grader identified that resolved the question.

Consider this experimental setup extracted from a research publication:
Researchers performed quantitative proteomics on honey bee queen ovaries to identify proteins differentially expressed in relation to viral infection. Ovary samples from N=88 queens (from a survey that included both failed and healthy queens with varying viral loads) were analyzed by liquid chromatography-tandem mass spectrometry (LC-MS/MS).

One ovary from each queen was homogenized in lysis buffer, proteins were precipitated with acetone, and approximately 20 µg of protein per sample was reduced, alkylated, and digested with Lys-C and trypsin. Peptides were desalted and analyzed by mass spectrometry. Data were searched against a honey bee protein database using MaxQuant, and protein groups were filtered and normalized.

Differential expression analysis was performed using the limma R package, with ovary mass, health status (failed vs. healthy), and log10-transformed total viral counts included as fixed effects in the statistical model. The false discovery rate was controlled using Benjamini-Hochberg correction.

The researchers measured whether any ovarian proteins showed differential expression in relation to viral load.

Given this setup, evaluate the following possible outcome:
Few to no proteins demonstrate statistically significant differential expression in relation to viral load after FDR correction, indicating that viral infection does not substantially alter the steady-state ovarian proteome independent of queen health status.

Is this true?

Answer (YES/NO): YES